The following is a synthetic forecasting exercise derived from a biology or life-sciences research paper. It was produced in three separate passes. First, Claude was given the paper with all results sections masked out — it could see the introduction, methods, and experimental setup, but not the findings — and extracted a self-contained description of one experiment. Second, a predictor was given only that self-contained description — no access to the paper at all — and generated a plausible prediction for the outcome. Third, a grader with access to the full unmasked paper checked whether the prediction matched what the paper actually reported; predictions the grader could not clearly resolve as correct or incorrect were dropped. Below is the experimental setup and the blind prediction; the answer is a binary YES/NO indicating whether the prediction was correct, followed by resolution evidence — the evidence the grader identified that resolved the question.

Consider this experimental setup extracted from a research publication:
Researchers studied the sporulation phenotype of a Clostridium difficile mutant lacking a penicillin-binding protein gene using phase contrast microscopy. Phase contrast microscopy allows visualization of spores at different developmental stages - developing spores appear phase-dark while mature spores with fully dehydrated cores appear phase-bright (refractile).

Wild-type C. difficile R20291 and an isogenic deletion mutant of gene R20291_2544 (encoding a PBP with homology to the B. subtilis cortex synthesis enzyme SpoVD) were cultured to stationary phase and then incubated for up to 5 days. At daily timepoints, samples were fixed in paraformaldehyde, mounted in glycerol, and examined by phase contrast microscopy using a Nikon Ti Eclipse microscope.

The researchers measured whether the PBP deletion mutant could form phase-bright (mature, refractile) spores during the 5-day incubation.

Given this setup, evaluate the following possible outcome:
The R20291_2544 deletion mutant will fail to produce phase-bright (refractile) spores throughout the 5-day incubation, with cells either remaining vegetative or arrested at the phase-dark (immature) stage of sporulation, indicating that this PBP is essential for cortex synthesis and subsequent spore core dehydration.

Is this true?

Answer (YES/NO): YES